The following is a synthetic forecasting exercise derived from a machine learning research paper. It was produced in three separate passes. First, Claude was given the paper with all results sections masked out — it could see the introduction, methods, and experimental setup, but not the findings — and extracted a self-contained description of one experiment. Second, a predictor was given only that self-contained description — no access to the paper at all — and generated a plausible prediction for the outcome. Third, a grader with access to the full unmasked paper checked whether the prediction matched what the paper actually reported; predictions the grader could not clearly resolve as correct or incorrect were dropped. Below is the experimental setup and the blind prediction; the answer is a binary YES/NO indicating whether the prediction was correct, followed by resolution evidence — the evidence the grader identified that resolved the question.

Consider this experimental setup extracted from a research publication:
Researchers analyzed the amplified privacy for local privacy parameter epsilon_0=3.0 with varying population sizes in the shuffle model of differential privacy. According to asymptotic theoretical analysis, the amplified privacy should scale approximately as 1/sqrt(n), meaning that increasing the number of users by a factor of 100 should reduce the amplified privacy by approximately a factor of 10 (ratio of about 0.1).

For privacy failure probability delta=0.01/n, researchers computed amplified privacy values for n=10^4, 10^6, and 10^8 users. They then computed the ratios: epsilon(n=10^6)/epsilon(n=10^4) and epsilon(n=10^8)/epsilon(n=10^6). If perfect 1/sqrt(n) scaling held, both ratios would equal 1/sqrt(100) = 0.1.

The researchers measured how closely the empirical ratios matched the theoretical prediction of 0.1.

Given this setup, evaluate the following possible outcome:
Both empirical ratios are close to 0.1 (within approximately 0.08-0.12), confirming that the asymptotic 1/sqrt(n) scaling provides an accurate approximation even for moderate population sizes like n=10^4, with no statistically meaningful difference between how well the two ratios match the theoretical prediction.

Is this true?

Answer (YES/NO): NO